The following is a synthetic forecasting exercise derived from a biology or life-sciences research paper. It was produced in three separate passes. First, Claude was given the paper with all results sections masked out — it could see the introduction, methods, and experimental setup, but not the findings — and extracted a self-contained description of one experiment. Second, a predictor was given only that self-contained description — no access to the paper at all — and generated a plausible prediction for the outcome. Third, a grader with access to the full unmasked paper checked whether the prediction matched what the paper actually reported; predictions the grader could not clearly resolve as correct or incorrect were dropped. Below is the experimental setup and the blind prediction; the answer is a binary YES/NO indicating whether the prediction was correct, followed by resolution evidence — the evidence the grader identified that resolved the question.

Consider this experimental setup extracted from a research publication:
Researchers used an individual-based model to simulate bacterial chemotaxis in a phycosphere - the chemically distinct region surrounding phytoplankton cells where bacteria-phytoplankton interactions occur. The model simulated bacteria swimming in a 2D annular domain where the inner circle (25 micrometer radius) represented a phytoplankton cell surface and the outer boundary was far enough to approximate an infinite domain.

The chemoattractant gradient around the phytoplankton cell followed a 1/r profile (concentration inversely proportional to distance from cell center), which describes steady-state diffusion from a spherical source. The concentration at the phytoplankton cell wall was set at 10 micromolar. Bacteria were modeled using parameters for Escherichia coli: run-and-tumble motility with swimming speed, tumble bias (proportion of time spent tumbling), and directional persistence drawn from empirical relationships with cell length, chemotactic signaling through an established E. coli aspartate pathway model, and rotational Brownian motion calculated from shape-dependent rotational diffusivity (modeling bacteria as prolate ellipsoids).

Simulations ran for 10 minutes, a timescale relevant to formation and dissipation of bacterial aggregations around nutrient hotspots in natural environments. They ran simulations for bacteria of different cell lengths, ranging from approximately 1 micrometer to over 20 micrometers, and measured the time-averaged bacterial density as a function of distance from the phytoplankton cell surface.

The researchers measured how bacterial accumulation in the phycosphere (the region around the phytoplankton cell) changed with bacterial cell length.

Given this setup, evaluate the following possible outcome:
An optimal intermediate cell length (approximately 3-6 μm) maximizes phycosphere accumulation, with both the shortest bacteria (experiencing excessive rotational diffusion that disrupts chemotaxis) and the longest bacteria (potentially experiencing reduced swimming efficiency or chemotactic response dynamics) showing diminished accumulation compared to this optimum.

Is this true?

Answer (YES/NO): YES